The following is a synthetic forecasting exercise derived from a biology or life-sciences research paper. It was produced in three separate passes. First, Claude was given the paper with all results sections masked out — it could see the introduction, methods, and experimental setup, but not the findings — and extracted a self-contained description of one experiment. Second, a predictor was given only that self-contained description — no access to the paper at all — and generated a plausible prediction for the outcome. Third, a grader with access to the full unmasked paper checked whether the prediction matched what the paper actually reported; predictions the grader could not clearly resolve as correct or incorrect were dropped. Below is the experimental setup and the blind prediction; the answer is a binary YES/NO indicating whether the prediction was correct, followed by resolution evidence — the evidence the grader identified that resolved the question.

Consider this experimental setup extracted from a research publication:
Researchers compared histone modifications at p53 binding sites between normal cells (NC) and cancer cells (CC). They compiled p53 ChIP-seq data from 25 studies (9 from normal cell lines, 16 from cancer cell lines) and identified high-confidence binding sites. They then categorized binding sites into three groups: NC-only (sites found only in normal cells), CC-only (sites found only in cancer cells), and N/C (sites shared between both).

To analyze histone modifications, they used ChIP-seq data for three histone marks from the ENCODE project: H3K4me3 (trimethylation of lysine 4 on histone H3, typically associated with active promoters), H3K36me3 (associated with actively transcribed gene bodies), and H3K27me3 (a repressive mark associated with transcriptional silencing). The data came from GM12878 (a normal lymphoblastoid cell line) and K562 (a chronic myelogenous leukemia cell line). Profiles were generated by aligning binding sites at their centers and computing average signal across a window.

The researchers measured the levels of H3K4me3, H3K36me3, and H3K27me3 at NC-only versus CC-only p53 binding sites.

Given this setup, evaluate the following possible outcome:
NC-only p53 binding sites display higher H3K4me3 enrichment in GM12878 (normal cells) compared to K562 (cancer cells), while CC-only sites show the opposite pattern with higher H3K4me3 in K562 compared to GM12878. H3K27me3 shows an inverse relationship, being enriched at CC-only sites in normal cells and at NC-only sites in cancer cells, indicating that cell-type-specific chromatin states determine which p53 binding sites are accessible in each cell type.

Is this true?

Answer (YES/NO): NO